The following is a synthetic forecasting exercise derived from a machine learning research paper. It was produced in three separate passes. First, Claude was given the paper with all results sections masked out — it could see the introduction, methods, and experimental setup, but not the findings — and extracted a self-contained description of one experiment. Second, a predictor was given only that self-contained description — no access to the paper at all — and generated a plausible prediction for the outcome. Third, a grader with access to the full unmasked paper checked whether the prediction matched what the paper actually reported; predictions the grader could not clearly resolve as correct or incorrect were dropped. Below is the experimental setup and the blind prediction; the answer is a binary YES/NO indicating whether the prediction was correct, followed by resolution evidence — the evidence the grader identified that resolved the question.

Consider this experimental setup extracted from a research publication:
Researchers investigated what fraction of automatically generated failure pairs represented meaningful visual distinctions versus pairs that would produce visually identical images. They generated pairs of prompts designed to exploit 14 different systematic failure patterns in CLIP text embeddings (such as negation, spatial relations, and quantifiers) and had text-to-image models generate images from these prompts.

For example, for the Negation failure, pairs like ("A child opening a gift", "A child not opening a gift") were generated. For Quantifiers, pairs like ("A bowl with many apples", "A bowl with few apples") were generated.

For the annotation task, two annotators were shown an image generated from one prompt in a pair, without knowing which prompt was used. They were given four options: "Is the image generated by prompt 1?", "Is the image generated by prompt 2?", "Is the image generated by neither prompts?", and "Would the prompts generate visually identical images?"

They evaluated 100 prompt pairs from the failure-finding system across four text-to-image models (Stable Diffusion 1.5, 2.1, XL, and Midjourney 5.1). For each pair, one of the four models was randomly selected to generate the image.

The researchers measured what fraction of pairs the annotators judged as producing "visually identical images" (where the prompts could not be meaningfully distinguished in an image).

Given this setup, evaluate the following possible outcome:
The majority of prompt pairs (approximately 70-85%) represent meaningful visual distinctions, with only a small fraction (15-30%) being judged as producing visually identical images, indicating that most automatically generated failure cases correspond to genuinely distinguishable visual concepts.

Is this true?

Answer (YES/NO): NO